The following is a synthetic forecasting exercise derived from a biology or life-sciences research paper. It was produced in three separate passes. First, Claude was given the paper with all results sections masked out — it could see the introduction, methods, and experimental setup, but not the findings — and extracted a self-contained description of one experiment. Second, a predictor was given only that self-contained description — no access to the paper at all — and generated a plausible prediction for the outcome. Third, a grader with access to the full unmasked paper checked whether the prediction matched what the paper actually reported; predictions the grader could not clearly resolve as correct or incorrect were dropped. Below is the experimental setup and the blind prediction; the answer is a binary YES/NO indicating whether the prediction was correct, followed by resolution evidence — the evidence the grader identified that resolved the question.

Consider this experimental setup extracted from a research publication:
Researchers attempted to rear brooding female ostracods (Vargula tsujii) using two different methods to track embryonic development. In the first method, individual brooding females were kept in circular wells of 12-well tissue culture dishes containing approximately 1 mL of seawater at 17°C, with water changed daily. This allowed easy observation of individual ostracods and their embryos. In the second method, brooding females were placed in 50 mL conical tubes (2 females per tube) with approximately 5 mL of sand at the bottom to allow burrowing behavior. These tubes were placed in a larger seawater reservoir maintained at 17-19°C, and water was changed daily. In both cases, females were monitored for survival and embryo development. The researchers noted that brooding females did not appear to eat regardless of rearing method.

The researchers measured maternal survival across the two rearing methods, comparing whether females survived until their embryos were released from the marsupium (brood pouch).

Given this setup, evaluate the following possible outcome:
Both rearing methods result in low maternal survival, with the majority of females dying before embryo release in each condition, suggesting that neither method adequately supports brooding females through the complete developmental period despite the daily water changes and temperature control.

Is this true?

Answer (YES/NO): NO